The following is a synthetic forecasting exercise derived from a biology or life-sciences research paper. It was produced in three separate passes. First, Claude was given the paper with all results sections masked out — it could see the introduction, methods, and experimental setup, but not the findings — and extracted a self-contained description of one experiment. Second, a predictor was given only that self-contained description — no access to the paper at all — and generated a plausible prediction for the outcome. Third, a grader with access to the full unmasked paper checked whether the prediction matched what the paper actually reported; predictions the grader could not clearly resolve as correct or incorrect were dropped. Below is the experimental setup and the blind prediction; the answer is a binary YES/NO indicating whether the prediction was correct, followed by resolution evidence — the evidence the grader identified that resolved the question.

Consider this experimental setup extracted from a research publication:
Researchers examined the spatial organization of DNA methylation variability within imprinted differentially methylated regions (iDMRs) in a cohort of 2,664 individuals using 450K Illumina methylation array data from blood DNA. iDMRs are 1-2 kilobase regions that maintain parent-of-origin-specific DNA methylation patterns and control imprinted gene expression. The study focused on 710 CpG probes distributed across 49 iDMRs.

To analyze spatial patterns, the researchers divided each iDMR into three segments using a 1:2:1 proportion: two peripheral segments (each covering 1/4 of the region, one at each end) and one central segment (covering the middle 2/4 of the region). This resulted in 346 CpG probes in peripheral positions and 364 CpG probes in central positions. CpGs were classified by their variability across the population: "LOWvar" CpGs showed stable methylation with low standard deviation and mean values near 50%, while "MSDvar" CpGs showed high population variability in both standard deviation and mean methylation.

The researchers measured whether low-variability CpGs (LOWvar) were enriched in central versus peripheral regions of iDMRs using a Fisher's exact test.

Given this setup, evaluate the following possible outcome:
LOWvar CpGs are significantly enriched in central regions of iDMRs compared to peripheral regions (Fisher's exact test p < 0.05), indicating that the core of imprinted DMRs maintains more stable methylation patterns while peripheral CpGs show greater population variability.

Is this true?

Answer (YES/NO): YES